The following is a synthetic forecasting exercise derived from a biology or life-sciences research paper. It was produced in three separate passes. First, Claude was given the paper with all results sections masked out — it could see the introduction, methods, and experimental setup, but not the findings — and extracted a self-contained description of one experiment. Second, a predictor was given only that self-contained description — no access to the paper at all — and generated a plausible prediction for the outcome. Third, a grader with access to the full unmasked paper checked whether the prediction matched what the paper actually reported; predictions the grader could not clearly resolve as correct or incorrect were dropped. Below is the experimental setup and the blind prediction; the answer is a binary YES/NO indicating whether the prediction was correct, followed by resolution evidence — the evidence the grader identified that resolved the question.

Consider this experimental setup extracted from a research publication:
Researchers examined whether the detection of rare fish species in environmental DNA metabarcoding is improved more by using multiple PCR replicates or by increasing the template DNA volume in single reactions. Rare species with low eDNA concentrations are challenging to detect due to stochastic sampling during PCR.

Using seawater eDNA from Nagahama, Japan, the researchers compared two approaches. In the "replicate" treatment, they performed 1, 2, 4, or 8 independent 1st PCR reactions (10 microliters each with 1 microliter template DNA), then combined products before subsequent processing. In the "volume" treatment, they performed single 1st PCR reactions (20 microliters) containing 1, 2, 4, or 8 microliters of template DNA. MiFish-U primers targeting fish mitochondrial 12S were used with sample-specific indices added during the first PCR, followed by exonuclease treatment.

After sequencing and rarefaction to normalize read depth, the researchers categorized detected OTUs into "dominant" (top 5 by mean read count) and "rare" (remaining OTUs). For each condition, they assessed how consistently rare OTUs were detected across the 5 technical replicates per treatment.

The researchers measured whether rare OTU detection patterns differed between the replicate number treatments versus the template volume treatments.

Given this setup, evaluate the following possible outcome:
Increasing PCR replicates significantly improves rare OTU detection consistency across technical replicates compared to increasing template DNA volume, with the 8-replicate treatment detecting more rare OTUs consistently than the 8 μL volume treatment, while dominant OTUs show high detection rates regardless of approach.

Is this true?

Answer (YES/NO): NO